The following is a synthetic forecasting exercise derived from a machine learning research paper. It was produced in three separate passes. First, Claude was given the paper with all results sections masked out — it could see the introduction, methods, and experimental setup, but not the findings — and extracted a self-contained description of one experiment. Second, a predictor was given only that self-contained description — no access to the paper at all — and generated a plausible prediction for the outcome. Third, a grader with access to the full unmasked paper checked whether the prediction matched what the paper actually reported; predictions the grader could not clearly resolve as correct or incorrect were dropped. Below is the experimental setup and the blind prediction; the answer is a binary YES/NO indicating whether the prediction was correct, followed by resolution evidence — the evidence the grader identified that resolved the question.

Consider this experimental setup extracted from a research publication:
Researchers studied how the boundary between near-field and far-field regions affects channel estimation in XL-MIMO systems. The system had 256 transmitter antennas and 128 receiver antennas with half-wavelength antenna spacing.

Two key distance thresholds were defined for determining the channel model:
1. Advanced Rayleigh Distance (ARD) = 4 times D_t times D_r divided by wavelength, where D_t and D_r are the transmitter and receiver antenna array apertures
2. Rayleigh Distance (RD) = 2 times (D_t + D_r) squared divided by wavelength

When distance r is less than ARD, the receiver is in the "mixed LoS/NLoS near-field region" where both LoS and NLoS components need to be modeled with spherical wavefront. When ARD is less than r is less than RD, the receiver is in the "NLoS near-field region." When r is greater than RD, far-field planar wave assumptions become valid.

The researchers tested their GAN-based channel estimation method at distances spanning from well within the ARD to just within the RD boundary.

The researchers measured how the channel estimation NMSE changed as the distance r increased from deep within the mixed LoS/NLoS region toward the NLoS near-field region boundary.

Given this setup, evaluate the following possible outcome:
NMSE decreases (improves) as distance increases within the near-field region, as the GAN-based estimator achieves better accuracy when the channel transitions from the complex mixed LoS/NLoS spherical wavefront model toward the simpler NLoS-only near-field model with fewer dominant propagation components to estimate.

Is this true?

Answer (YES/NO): NO